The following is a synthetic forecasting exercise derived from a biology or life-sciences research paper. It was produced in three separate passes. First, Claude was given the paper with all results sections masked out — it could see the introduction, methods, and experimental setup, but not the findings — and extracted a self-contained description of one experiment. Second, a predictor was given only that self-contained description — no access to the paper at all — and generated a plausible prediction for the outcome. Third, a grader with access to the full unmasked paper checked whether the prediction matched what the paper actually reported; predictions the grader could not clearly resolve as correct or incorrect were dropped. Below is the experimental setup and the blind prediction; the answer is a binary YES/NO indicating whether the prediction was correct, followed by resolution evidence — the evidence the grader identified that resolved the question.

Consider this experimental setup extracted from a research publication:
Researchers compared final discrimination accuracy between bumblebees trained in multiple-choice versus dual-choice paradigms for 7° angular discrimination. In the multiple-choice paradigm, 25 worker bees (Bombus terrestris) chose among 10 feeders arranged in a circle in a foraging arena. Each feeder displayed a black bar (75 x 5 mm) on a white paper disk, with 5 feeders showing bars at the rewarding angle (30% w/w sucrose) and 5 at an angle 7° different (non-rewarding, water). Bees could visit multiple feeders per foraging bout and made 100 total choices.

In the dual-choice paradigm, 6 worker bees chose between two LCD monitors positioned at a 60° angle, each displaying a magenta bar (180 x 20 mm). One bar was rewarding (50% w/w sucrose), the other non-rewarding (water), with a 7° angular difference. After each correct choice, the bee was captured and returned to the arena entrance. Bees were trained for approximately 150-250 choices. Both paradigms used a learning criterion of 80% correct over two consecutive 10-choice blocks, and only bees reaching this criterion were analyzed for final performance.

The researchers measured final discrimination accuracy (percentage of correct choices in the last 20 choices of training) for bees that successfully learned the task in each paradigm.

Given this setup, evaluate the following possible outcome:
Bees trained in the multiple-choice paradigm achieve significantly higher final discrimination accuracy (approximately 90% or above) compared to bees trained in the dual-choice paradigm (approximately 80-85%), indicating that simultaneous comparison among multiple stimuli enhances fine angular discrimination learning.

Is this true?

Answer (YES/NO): NO